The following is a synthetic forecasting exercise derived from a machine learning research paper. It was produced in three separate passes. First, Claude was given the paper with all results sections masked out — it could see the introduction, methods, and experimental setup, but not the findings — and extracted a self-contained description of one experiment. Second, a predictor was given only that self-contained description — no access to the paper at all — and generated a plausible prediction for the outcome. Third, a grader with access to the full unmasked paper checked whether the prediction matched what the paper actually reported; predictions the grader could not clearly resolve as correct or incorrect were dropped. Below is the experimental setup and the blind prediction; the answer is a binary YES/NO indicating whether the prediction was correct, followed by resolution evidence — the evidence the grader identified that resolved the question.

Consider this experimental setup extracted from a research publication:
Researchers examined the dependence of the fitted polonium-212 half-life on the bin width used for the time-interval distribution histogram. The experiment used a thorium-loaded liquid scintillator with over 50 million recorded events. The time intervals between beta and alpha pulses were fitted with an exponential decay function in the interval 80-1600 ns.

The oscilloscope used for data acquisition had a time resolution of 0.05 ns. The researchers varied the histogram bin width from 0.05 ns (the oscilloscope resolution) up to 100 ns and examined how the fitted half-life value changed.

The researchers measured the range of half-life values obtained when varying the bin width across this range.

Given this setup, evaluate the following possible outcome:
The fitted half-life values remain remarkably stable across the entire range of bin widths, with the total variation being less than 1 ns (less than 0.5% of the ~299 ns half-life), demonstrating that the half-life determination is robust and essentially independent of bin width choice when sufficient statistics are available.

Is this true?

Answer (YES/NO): YES